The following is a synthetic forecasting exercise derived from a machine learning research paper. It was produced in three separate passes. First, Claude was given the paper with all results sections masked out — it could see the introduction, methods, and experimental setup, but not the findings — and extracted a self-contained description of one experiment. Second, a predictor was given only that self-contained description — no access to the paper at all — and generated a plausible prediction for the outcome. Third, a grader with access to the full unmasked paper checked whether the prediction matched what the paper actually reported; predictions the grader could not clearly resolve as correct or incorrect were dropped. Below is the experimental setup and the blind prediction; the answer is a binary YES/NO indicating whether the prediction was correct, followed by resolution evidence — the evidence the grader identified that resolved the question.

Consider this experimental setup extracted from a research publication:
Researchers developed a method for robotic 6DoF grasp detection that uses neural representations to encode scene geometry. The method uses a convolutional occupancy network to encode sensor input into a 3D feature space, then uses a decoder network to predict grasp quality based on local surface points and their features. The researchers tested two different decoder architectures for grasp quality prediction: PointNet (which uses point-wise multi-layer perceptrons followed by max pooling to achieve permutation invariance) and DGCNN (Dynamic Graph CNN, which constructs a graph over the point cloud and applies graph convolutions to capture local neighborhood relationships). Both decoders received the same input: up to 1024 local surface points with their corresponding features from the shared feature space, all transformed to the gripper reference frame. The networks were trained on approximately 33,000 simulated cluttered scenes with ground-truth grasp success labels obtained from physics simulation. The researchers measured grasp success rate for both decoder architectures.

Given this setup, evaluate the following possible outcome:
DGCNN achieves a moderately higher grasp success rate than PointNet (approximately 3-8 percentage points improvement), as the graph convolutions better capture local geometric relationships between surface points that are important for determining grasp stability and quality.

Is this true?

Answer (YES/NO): NO